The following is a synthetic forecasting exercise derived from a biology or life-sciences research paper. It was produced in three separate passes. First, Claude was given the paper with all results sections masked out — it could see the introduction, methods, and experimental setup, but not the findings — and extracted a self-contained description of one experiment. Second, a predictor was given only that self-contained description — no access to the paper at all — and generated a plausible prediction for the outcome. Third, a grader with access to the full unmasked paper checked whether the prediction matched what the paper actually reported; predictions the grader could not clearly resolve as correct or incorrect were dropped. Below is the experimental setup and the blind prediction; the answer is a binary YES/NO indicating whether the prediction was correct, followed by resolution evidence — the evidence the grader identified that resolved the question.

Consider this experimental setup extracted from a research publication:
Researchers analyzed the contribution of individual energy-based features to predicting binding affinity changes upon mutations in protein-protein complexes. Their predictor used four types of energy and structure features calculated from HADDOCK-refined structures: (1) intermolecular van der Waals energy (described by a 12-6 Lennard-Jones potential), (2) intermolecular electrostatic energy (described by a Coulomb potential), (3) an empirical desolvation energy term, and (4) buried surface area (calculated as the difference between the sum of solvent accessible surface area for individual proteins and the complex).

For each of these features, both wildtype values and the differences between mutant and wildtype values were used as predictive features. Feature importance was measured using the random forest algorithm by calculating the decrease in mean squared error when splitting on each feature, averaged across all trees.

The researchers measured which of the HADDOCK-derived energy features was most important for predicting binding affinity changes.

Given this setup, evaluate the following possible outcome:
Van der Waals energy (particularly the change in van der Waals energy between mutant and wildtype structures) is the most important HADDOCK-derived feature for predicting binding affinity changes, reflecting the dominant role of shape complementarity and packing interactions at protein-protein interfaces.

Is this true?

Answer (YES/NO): NO